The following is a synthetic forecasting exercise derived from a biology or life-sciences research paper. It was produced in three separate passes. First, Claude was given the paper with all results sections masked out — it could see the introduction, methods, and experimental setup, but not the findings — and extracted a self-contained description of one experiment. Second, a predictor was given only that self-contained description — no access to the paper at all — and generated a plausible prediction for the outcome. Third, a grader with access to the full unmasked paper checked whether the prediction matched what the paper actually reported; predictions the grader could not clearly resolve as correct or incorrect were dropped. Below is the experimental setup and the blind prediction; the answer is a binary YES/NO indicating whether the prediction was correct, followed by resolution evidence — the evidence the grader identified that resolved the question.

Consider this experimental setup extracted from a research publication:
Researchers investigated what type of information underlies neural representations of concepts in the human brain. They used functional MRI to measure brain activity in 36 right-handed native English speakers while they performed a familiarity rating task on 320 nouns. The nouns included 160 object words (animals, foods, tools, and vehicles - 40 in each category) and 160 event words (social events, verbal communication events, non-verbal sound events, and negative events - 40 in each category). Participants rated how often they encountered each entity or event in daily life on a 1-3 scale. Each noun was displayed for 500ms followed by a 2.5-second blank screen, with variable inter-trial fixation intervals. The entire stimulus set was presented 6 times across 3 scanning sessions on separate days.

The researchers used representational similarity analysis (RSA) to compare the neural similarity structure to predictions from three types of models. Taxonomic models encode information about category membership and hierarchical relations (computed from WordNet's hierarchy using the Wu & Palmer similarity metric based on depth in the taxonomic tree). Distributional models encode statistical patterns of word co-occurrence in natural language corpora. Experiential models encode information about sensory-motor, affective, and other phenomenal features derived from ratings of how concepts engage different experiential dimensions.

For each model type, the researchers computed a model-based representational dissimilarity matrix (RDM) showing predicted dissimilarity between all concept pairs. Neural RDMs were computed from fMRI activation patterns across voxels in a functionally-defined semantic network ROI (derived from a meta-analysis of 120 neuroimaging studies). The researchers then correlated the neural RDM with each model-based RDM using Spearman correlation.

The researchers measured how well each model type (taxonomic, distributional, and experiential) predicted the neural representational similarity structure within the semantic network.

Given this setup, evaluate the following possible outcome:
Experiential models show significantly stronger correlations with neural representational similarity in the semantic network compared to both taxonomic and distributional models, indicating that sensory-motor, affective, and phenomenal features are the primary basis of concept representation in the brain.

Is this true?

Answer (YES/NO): YES